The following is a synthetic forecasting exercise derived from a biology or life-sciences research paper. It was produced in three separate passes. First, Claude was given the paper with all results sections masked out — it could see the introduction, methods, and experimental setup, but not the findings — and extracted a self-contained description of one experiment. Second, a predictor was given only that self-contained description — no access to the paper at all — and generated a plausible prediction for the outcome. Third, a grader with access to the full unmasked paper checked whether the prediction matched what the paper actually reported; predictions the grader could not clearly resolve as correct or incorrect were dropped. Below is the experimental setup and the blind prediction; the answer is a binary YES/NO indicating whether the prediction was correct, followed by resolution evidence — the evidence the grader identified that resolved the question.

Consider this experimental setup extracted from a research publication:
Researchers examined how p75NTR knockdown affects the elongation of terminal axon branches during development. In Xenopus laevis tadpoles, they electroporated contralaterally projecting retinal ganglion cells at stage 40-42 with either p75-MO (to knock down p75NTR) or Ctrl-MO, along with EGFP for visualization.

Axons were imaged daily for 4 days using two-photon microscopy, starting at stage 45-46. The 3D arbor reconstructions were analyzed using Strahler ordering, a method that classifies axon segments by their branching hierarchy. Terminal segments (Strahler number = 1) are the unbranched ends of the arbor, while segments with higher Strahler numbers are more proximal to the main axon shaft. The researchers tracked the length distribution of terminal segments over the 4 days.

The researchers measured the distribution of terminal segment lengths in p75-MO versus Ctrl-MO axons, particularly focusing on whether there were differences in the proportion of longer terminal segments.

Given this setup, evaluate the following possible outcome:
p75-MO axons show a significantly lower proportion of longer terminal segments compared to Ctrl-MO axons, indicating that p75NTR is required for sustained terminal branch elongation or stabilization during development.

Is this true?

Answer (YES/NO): YES